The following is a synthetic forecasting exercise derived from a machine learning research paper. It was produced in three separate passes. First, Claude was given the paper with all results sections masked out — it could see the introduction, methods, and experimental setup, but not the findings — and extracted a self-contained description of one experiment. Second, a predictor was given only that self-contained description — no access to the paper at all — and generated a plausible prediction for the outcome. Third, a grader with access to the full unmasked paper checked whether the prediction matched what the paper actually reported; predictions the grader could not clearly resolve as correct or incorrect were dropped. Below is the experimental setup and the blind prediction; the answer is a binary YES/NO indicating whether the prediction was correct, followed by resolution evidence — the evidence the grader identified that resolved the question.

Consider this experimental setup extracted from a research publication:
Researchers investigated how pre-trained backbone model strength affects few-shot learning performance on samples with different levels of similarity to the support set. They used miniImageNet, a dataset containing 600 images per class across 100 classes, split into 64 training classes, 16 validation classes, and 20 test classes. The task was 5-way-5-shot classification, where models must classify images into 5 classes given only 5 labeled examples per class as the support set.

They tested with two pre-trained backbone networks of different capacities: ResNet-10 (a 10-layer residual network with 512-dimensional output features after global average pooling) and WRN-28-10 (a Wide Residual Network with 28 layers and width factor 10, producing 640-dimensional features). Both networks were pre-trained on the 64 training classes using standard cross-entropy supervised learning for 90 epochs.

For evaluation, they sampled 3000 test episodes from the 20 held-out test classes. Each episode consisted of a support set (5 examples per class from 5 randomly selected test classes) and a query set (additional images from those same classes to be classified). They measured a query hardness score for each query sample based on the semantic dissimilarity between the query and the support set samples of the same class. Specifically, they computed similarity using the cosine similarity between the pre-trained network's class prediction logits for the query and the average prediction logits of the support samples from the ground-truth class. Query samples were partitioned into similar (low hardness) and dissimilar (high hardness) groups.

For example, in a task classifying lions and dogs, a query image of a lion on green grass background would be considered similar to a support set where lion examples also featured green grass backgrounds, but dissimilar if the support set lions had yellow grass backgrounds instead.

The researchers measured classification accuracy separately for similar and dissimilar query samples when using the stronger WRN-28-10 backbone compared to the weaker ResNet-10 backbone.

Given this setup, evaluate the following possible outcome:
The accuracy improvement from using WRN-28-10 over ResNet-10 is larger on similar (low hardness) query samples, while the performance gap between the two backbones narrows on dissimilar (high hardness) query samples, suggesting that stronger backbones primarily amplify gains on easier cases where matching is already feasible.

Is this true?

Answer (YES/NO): NO